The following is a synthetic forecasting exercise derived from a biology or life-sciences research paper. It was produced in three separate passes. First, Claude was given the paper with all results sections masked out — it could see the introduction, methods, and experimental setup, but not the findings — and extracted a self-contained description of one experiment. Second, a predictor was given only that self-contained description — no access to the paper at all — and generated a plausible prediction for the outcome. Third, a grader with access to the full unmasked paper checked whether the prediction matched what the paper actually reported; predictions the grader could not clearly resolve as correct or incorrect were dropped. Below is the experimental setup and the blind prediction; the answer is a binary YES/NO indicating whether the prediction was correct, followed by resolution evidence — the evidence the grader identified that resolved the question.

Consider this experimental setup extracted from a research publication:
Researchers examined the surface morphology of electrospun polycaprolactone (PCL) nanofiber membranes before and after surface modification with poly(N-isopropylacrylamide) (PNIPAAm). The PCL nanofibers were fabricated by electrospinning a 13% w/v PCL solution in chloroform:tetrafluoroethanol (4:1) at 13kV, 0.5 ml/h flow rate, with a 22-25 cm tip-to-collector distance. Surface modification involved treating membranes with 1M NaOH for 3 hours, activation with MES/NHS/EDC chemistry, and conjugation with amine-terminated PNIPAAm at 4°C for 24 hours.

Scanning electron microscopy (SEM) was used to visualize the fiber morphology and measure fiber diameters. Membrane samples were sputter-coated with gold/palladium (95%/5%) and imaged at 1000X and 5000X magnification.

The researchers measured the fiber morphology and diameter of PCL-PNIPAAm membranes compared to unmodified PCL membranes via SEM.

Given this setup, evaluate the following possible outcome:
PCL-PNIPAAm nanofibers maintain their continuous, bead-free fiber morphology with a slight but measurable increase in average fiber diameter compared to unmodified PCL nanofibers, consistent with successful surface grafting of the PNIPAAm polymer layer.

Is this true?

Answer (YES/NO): NO